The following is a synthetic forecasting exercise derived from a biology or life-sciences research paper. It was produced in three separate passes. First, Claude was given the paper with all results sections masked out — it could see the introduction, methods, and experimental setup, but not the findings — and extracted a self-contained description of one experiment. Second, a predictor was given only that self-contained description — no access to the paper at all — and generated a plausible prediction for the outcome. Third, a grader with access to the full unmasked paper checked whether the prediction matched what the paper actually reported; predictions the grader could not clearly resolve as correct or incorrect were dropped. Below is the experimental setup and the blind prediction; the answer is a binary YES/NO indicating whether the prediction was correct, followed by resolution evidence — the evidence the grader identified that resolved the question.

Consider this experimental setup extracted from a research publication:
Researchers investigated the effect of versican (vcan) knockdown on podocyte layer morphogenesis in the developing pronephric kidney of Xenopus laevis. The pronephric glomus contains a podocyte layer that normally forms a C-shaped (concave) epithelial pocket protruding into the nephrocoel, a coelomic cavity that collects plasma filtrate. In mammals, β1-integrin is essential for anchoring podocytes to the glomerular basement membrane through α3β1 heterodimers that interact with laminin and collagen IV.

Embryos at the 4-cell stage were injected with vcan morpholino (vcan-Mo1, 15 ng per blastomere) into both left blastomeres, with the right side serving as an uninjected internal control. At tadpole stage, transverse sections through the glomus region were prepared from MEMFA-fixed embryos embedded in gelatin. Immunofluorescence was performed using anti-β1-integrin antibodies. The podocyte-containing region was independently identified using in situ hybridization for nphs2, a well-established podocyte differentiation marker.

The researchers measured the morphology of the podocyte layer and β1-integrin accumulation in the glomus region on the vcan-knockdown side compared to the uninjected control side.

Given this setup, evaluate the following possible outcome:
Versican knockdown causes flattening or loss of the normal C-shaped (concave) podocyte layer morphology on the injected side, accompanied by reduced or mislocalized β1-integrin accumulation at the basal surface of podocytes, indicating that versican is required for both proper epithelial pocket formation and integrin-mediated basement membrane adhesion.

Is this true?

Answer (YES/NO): YES